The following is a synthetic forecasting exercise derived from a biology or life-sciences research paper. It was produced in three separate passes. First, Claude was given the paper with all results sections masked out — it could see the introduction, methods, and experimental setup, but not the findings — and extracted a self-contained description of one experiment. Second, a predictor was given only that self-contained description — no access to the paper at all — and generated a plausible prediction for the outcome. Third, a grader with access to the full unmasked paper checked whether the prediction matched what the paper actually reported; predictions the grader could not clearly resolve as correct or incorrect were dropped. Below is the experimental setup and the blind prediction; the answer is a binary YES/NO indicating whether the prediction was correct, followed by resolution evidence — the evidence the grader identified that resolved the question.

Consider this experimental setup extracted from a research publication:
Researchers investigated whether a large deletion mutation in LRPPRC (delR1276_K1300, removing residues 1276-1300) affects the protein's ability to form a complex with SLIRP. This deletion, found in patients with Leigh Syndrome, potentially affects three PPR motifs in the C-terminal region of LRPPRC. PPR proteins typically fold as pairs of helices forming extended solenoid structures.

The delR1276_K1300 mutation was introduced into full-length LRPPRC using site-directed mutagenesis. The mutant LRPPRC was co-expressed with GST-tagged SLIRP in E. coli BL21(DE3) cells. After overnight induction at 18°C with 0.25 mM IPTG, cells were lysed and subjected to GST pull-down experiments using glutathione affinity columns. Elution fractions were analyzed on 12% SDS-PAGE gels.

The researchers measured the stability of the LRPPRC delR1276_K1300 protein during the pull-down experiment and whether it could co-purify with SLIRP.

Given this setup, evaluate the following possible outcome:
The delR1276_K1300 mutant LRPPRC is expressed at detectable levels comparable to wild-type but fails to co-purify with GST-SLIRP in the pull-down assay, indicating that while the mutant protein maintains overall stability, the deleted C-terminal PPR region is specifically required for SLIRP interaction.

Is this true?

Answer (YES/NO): NO